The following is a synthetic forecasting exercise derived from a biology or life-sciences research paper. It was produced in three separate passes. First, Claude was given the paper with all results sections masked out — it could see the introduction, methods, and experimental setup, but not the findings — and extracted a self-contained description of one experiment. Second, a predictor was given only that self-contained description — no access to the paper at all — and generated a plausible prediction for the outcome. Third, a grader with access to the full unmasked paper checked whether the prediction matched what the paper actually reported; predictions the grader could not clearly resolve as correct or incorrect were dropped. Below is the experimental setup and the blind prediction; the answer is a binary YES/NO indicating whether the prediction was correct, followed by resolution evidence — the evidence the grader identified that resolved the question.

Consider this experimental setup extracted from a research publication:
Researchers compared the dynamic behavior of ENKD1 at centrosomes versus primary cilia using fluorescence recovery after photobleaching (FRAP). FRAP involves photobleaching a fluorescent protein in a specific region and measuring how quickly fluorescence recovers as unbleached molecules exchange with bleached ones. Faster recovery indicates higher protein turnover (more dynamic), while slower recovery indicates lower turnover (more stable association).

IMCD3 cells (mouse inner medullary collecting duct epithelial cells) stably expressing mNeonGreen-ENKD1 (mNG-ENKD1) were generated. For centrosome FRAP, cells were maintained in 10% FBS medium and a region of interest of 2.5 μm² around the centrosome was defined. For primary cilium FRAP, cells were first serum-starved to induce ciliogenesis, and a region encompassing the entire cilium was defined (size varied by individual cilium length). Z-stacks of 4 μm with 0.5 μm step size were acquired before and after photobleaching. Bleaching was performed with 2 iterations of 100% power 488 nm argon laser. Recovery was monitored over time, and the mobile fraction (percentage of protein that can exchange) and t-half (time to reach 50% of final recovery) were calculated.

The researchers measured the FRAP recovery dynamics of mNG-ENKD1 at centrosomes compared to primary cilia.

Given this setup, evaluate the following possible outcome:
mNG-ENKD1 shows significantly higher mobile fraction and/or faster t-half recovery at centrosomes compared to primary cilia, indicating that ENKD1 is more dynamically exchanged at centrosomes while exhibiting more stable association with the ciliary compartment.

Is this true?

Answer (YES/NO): YES